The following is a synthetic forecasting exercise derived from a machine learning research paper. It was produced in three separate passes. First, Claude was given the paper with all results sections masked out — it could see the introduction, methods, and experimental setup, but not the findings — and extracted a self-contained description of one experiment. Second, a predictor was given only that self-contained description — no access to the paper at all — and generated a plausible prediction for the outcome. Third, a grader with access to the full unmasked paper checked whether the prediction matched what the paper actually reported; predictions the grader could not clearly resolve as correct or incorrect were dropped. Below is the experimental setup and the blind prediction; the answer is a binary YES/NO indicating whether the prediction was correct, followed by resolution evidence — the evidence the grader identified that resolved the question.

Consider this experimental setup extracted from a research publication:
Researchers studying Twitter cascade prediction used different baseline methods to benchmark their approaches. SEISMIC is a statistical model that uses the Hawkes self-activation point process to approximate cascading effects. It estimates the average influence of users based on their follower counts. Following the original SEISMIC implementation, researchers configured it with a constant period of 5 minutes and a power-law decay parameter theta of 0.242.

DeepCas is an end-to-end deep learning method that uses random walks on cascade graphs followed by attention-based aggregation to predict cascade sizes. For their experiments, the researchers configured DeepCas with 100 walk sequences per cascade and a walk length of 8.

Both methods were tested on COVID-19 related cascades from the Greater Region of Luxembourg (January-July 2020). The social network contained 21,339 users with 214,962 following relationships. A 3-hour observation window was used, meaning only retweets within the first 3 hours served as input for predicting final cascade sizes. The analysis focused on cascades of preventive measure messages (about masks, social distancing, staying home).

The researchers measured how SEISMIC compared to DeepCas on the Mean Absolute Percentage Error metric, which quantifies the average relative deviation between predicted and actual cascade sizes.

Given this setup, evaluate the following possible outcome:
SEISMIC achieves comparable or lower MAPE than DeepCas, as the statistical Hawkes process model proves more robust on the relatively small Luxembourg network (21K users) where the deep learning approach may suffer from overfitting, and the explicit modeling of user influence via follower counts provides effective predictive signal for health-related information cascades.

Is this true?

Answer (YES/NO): NO